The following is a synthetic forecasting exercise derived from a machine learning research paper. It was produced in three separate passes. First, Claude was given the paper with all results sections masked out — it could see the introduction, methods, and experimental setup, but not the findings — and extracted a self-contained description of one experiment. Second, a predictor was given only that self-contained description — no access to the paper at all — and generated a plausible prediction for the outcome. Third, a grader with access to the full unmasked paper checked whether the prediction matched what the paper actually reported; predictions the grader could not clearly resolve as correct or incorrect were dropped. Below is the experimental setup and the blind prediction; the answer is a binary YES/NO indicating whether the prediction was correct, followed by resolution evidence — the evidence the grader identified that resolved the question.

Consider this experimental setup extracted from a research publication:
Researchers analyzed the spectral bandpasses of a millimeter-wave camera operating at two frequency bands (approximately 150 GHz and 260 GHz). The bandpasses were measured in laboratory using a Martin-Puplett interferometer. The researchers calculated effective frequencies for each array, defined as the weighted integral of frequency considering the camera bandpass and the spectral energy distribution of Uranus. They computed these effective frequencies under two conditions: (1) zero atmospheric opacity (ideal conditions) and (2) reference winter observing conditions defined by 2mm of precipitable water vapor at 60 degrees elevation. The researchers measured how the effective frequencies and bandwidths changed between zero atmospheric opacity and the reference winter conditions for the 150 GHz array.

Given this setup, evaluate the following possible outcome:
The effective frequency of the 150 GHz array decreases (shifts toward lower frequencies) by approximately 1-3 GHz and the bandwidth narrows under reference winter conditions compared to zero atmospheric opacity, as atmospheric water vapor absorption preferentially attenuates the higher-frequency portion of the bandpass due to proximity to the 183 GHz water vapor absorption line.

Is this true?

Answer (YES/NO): NO